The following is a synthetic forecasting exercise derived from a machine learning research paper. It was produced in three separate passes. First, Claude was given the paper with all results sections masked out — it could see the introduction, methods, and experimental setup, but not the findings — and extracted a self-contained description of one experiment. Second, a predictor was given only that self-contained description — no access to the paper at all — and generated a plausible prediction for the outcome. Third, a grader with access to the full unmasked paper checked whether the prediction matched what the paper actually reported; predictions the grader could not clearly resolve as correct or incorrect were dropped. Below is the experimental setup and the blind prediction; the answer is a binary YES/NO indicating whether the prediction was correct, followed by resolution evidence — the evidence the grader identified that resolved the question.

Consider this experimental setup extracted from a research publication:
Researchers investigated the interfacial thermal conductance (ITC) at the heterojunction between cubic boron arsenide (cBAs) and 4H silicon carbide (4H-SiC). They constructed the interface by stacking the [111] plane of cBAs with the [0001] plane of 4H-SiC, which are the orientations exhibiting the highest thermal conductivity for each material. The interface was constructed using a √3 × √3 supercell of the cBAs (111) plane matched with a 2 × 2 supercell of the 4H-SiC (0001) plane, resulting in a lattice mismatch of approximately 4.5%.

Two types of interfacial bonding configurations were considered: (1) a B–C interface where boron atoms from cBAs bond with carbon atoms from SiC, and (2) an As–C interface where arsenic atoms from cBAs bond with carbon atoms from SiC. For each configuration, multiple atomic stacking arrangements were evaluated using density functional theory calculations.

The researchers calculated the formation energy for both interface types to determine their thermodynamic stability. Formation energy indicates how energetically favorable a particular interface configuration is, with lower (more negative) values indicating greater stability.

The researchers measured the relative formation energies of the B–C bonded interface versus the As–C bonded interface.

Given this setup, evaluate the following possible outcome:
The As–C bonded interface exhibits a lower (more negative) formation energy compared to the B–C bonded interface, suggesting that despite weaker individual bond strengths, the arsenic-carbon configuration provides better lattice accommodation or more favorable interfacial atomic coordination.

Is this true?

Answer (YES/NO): NO